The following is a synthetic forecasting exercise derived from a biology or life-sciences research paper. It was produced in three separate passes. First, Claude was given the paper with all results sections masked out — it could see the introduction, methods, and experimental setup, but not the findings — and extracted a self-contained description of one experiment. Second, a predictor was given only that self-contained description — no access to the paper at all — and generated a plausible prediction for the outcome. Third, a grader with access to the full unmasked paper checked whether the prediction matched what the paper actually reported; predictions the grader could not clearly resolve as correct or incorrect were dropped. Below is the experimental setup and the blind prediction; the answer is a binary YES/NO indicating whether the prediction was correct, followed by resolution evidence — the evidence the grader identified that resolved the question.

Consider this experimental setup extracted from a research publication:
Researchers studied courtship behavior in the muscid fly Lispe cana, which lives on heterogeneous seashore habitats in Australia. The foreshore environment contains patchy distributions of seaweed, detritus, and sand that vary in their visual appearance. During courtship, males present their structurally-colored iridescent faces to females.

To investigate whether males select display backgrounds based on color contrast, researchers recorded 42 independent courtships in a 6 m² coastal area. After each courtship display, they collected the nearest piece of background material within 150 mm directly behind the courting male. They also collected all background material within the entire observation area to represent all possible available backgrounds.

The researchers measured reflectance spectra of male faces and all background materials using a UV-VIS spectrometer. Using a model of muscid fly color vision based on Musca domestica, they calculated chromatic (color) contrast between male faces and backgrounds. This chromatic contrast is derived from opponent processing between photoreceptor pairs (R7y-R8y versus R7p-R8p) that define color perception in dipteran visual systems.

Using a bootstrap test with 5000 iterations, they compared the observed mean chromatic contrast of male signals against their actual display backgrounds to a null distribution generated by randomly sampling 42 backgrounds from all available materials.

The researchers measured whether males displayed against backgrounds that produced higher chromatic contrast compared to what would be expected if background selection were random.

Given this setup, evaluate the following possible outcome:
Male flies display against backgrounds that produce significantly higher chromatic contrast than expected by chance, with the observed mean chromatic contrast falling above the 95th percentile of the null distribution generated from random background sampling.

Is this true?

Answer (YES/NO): YES